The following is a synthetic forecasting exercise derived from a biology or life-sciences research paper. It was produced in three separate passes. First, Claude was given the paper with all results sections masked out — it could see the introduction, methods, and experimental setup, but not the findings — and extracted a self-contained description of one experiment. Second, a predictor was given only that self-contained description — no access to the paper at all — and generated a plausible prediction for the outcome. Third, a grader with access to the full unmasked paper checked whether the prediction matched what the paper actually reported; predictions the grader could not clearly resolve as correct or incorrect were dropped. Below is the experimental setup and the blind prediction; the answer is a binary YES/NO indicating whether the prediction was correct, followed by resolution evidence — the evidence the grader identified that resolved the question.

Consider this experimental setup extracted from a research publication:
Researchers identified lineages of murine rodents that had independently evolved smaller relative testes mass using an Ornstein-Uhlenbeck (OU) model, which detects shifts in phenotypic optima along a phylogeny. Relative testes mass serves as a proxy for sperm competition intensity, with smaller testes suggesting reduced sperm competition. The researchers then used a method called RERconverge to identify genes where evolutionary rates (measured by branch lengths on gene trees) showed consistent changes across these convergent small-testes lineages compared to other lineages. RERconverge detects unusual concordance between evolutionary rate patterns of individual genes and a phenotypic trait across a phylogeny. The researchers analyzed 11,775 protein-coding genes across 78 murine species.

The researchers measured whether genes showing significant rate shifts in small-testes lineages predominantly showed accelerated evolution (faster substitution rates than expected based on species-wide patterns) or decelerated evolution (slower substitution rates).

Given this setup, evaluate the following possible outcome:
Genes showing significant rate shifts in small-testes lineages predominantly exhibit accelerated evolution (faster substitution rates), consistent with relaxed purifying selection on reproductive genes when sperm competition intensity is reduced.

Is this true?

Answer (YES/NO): YES